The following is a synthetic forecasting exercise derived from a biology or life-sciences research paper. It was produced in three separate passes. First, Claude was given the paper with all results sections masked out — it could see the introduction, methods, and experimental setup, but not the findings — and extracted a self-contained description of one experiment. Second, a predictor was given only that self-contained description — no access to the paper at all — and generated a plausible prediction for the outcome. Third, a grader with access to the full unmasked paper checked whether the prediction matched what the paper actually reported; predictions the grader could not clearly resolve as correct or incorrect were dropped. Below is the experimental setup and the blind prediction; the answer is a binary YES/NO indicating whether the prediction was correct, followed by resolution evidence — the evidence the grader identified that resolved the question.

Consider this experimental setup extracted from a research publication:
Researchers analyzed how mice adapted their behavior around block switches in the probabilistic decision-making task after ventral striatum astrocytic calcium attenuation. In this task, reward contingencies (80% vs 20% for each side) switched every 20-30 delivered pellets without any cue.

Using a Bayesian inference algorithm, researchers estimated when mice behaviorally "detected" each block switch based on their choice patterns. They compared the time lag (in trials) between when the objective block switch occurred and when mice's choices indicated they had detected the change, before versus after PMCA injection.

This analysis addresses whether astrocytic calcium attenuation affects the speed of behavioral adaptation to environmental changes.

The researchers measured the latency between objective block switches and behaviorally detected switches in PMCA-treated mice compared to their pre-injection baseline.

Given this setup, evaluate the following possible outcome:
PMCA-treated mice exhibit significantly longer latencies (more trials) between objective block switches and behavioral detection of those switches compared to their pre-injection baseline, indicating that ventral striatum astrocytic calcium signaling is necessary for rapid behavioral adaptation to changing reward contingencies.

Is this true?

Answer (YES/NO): NO